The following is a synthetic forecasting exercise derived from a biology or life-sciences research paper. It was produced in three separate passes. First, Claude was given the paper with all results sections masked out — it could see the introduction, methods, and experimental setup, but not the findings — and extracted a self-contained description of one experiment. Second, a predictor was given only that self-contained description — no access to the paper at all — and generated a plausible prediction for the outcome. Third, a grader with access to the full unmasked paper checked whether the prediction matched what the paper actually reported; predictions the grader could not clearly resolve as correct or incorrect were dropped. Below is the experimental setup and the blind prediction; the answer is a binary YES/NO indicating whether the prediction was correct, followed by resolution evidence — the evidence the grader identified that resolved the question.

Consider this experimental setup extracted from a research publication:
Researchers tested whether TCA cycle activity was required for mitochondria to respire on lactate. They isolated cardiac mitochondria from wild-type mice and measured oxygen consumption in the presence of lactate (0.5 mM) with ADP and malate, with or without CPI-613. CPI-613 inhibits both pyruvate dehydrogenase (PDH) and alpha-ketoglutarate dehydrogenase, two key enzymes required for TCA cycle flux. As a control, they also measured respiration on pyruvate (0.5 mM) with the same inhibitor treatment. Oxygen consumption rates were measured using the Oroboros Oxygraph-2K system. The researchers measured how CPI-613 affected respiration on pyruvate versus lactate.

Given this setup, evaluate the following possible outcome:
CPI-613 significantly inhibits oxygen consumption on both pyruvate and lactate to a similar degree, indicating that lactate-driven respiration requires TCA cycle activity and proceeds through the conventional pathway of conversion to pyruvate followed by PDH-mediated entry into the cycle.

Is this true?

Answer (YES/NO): NO